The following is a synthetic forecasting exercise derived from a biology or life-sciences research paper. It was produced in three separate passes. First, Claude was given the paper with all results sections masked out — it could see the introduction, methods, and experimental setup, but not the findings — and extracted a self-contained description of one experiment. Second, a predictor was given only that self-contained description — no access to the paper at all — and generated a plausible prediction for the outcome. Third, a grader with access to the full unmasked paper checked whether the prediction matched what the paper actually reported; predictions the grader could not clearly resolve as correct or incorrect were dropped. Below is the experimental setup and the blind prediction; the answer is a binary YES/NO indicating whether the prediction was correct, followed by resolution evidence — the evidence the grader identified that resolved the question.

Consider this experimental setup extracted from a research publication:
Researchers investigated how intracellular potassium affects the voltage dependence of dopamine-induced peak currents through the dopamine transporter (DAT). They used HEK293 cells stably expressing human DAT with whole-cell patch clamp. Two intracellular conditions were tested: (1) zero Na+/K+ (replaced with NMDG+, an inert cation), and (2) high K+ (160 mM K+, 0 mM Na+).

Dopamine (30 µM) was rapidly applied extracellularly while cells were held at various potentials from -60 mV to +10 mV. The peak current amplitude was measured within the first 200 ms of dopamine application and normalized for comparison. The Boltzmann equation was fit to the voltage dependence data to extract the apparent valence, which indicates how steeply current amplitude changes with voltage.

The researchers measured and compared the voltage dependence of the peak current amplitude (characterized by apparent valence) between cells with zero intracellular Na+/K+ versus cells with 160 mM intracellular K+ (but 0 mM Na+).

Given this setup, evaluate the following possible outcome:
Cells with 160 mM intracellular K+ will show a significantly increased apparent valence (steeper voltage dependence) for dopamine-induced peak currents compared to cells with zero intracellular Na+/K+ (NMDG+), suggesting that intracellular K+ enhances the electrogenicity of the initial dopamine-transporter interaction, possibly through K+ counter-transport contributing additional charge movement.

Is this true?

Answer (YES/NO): NO